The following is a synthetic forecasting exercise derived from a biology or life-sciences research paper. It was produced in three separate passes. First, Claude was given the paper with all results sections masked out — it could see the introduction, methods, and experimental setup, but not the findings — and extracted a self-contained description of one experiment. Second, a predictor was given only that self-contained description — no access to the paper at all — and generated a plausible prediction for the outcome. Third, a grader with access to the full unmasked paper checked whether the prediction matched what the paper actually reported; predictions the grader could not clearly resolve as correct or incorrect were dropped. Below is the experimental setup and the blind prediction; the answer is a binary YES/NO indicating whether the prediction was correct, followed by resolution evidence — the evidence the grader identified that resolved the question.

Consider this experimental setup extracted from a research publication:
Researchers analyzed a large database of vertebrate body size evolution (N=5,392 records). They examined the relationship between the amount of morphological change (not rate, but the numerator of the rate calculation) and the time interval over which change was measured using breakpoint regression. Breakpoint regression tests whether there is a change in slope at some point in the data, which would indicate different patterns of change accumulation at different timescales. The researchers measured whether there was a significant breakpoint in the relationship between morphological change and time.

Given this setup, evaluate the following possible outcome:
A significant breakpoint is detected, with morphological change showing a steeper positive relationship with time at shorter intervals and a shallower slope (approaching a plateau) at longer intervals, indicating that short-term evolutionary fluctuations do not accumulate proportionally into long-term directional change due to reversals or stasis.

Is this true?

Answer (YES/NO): NO